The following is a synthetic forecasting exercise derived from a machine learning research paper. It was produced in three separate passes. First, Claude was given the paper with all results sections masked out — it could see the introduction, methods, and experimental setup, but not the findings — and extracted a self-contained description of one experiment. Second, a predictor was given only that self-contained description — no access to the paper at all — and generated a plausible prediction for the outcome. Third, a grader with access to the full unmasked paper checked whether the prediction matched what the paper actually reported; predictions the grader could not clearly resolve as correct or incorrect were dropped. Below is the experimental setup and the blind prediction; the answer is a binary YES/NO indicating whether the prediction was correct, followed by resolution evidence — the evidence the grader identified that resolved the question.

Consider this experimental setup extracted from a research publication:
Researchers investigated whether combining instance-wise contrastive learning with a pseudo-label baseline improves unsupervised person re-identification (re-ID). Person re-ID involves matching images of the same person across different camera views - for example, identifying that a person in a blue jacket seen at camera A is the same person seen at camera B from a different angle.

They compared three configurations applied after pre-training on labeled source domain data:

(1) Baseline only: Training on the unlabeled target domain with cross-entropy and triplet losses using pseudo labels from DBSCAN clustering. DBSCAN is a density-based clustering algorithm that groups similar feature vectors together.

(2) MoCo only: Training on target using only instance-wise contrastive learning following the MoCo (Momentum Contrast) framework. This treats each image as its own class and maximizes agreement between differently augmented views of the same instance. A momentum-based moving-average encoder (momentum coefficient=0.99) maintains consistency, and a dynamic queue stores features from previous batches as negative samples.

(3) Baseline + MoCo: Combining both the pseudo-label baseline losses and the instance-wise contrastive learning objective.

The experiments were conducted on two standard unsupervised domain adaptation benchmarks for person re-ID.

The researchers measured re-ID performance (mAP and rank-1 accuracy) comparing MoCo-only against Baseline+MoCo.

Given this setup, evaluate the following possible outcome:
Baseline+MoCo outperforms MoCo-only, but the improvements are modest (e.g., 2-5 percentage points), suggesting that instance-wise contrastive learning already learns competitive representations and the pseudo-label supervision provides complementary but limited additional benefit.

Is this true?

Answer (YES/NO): NO